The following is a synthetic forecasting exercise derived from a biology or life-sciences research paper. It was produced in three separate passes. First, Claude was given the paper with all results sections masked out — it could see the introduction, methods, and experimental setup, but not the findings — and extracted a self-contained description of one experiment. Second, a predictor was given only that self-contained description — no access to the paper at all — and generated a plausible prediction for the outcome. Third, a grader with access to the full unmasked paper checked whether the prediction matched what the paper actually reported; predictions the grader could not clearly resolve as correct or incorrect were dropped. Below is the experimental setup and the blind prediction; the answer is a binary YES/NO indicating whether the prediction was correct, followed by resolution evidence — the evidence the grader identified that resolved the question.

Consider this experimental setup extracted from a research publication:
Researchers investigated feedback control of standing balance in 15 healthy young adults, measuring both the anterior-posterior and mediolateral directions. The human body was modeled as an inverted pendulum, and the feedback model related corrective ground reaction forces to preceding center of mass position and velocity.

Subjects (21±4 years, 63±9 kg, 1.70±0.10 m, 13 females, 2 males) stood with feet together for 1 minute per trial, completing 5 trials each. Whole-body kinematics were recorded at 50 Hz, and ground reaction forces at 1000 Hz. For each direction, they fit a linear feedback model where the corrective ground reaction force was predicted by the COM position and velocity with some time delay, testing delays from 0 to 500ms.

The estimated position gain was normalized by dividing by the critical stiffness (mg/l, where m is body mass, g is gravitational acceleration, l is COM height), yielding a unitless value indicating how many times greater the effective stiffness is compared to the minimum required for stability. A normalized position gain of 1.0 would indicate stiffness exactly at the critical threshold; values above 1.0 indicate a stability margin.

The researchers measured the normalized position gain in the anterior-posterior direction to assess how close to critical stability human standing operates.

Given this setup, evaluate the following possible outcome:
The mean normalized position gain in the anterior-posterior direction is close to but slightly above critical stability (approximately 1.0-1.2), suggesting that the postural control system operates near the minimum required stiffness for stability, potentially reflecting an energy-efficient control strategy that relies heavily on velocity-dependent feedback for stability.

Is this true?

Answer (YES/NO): YES